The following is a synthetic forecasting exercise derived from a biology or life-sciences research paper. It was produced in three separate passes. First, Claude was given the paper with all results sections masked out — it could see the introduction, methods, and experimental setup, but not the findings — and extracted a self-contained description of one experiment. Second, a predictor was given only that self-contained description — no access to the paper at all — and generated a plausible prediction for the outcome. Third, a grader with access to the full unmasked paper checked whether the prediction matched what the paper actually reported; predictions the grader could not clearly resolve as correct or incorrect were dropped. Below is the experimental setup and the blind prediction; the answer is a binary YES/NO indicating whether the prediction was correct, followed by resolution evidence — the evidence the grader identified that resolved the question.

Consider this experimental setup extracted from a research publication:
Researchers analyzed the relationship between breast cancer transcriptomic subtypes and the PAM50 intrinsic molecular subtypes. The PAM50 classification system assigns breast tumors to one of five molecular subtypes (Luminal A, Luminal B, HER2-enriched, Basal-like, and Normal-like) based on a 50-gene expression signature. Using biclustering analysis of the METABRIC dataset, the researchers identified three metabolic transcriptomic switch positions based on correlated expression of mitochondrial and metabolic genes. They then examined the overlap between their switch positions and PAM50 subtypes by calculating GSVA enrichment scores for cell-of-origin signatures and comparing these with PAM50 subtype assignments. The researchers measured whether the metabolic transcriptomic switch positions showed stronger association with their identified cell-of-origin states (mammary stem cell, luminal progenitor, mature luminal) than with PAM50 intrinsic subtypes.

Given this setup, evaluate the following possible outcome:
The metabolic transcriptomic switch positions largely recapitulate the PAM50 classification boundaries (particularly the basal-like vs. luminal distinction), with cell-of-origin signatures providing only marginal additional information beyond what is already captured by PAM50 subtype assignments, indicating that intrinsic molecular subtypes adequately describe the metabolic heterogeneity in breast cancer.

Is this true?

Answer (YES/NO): NO